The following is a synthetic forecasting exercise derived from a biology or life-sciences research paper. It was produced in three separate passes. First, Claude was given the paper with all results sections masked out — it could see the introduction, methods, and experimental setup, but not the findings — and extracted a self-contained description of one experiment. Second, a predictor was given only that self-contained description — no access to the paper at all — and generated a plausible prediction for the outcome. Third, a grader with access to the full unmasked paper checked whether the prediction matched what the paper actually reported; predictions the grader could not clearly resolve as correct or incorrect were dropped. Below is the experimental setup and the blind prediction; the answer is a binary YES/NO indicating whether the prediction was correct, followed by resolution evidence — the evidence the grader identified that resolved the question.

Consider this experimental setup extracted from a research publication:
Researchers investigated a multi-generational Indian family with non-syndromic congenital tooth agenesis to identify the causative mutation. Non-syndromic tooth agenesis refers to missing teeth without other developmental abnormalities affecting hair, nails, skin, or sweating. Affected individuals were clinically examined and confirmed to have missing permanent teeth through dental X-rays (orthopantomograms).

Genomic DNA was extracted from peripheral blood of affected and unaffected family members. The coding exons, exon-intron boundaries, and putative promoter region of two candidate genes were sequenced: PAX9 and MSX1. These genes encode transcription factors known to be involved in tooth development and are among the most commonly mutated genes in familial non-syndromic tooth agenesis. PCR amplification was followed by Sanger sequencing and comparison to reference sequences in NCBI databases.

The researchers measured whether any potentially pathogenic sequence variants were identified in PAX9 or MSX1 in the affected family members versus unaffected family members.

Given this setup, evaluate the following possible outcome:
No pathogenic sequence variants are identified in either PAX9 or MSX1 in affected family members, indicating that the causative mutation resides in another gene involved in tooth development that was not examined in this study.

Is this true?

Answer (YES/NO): NO